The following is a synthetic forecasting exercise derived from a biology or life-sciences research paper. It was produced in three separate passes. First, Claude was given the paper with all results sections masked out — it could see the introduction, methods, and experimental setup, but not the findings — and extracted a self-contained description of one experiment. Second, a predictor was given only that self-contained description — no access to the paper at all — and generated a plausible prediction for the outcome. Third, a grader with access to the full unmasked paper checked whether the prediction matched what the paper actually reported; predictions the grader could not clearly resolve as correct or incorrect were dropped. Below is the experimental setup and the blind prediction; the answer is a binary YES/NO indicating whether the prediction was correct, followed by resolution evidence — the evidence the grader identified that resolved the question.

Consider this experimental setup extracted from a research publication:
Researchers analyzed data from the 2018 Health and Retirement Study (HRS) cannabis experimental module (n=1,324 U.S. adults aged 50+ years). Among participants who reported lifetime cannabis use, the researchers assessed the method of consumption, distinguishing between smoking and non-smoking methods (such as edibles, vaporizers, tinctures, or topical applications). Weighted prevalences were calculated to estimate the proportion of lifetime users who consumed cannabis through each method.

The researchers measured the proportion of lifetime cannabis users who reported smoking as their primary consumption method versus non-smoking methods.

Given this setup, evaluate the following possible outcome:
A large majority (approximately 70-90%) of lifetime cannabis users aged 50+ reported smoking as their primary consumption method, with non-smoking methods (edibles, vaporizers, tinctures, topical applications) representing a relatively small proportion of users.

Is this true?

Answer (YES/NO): NO